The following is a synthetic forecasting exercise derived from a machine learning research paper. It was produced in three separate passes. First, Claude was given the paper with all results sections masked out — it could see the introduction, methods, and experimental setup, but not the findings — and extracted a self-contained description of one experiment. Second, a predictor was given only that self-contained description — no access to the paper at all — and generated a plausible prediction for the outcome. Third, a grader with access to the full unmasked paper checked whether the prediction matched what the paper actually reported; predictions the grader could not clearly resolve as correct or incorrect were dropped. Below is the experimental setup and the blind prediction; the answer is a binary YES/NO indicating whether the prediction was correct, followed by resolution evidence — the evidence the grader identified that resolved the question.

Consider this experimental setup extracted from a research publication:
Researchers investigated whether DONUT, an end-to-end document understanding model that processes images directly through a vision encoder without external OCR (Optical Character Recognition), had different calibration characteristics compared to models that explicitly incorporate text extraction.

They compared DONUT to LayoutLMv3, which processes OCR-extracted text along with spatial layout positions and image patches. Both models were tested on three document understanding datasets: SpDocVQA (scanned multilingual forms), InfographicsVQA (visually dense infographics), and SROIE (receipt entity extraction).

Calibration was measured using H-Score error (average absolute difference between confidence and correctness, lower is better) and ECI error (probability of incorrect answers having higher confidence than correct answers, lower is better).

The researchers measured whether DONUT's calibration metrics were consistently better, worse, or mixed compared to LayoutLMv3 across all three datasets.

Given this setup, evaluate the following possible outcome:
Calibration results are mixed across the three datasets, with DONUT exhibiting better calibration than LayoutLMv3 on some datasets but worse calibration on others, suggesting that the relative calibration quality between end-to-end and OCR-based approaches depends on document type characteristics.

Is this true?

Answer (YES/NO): NO